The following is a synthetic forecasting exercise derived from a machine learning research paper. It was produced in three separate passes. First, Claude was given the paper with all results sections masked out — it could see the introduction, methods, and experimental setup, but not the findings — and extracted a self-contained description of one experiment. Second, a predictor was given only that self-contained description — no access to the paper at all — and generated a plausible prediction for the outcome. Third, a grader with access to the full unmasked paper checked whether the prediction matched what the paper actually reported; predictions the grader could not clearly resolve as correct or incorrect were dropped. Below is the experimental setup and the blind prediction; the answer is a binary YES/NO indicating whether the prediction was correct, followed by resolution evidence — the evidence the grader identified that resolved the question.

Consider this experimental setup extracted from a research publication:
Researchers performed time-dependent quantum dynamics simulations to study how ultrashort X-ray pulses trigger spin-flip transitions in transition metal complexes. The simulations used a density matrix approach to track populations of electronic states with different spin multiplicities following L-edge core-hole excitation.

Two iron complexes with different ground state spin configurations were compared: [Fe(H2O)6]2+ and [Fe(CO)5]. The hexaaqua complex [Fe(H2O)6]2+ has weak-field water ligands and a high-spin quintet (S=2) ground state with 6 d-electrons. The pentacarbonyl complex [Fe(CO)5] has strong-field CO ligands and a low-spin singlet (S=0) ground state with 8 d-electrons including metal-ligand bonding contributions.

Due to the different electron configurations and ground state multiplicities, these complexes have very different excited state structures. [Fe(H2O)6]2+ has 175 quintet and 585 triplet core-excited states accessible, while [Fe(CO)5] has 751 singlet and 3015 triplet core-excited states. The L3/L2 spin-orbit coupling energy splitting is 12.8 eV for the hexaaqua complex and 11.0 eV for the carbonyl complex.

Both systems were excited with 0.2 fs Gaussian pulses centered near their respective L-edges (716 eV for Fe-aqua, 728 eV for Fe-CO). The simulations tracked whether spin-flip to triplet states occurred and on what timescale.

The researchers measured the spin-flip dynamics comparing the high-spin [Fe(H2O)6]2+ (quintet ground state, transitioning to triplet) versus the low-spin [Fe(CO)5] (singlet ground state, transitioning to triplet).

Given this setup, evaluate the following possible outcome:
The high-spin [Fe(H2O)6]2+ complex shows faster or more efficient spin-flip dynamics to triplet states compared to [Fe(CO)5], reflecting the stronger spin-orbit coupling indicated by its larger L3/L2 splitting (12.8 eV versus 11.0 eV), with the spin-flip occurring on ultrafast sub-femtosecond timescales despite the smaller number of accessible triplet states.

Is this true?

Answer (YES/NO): NO